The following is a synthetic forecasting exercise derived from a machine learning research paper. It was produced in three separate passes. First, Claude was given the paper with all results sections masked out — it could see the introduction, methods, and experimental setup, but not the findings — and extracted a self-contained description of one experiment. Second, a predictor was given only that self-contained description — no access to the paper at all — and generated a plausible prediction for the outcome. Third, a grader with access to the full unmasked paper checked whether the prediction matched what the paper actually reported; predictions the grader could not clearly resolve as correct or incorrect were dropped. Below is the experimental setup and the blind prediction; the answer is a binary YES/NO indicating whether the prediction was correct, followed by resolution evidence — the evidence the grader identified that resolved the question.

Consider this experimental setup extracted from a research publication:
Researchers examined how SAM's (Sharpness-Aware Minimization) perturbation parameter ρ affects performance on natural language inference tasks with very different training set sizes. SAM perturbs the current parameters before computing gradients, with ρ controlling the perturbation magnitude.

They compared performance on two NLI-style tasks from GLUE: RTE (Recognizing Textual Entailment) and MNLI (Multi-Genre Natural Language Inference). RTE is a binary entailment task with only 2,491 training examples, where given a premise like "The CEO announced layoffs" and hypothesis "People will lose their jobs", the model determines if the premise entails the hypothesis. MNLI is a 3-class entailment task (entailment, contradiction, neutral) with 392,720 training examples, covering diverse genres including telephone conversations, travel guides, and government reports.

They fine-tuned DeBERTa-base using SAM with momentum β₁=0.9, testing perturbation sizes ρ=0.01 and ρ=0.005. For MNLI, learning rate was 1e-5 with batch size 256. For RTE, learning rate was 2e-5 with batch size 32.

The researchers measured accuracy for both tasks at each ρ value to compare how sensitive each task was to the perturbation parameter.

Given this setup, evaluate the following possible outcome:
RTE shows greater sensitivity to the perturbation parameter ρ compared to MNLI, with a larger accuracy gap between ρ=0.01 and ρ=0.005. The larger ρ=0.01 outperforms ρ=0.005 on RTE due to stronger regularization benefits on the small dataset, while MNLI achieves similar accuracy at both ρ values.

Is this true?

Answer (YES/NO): NO